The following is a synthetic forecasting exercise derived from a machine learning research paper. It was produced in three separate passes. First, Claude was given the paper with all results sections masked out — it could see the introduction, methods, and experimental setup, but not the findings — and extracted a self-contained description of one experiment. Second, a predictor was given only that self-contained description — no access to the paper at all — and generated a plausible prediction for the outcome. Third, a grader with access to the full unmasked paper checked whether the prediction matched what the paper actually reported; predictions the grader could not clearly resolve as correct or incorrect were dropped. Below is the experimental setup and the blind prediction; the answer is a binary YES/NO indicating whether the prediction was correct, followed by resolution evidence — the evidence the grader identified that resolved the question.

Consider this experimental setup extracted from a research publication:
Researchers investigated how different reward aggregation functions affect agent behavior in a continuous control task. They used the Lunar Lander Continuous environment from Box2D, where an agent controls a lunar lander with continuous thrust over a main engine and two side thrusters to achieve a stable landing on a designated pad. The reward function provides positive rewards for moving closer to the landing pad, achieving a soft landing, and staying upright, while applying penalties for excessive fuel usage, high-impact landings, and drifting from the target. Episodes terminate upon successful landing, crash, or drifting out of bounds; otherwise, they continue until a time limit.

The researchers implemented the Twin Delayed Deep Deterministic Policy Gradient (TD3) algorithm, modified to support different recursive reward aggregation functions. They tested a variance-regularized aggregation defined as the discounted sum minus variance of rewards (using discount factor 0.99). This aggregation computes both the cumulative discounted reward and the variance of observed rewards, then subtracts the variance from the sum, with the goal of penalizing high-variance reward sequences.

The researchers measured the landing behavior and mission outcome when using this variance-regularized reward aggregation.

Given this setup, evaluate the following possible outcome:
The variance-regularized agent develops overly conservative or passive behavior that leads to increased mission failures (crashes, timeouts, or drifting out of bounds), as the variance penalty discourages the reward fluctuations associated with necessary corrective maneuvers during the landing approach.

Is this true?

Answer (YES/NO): YES